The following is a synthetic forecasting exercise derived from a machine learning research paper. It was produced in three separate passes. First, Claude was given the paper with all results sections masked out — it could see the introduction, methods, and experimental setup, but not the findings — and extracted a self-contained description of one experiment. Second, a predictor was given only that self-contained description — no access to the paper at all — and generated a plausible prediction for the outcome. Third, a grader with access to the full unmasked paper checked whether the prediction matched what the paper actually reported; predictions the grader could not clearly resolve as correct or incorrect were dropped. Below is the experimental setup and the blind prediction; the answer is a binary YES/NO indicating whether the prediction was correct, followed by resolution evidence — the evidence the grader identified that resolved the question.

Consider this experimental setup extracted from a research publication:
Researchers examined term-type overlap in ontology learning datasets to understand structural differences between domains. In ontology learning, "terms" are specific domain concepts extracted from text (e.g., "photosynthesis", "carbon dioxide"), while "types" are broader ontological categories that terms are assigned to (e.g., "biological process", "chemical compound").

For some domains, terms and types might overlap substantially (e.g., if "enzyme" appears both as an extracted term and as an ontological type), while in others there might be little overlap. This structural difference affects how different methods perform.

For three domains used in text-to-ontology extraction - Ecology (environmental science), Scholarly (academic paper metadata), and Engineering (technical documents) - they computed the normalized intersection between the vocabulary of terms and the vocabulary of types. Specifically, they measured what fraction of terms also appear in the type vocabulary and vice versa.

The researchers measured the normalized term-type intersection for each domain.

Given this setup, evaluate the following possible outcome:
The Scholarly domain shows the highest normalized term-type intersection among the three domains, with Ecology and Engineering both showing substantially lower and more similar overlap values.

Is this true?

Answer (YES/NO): YES